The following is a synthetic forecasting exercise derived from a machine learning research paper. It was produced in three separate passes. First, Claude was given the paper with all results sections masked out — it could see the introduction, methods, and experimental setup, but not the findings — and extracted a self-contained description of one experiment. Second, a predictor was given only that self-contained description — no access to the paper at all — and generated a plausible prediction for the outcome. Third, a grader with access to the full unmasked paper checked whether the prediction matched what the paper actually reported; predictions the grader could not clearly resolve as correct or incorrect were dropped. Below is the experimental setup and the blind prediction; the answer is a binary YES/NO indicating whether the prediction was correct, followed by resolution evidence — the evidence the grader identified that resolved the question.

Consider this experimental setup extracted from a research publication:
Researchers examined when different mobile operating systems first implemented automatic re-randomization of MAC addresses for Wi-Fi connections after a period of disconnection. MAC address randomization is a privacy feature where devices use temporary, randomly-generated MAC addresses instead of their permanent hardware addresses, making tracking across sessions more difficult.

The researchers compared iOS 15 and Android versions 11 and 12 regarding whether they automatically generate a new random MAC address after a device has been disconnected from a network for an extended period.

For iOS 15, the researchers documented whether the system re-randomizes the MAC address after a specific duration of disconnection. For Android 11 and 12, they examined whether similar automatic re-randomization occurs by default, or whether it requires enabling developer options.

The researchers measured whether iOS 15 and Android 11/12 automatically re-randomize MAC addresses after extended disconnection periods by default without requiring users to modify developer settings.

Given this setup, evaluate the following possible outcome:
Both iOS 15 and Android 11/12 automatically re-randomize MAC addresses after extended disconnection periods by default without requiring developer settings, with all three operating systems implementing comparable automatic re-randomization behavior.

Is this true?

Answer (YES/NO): NO